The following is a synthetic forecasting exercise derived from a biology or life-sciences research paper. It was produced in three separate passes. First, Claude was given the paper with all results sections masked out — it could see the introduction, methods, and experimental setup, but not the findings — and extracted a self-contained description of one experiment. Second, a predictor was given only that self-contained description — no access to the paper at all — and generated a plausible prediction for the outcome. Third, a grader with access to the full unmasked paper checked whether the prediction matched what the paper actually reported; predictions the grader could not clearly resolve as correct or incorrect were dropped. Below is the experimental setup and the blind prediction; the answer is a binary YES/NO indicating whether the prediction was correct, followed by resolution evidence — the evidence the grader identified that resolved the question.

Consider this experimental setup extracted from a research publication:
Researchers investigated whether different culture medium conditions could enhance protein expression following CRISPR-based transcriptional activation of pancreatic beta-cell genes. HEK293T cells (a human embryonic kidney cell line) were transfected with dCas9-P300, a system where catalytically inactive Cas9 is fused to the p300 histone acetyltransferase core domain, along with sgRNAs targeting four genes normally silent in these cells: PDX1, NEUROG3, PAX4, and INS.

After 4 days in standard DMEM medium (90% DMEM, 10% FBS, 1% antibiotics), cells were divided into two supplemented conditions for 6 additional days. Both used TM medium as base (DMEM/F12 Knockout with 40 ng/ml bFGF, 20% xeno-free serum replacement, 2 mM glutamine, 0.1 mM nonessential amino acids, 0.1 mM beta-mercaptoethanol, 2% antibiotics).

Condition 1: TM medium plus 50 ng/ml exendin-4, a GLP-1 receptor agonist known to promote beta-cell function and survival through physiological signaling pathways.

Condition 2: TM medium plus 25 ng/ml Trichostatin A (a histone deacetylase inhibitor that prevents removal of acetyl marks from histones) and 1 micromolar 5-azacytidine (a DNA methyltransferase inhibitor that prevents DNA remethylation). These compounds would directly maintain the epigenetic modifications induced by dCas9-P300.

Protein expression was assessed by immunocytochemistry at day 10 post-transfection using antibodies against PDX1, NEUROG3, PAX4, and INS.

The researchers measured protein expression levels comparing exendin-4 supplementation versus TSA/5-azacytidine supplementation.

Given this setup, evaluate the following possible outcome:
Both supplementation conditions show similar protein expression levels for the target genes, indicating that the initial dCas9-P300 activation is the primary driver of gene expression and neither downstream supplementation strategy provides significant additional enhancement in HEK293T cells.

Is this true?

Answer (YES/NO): NO